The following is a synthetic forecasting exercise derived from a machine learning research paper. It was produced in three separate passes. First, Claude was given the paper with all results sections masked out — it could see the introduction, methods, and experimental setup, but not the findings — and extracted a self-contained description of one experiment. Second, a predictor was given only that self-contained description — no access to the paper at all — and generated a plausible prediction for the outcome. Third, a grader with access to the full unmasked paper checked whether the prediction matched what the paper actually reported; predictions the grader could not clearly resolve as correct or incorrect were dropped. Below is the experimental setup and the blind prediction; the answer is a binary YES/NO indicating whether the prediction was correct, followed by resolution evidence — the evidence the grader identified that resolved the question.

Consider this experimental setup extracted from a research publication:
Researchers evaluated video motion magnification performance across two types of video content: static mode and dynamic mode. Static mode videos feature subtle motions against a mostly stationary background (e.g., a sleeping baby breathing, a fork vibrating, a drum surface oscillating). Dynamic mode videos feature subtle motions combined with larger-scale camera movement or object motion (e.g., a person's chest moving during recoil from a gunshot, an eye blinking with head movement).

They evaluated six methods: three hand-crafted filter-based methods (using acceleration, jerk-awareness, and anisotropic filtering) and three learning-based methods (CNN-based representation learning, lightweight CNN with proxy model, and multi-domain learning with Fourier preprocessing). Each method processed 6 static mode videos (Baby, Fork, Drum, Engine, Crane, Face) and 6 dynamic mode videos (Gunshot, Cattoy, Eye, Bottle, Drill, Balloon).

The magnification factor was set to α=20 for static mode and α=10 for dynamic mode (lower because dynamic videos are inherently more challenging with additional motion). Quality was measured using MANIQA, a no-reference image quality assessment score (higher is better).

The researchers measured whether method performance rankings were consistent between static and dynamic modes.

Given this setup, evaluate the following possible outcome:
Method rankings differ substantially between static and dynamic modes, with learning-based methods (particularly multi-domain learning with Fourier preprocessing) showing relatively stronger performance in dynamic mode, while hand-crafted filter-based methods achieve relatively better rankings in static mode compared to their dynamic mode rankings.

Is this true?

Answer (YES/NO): YES